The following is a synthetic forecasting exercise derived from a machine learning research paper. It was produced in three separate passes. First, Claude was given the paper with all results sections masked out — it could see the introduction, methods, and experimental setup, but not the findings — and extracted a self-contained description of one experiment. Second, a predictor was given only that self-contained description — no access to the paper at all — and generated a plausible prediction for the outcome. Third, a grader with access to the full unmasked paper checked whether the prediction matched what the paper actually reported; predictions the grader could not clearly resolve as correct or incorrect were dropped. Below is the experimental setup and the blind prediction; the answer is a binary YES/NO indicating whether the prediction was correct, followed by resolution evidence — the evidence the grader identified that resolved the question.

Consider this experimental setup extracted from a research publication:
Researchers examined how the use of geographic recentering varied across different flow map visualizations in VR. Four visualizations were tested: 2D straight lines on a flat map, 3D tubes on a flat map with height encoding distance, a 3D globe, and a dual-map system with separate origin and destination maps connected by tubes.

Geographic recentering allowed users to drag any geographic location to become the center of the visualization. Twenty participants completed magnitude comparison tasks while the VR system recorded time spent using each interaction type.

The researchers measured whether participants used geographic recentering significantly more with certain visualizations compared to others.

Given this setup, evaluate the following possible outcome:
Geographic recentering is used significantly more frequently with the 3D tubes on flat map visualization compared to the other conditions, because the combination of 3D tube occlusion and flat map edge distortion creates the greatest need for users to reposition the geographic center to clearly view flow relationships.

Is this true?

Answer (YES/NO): NO